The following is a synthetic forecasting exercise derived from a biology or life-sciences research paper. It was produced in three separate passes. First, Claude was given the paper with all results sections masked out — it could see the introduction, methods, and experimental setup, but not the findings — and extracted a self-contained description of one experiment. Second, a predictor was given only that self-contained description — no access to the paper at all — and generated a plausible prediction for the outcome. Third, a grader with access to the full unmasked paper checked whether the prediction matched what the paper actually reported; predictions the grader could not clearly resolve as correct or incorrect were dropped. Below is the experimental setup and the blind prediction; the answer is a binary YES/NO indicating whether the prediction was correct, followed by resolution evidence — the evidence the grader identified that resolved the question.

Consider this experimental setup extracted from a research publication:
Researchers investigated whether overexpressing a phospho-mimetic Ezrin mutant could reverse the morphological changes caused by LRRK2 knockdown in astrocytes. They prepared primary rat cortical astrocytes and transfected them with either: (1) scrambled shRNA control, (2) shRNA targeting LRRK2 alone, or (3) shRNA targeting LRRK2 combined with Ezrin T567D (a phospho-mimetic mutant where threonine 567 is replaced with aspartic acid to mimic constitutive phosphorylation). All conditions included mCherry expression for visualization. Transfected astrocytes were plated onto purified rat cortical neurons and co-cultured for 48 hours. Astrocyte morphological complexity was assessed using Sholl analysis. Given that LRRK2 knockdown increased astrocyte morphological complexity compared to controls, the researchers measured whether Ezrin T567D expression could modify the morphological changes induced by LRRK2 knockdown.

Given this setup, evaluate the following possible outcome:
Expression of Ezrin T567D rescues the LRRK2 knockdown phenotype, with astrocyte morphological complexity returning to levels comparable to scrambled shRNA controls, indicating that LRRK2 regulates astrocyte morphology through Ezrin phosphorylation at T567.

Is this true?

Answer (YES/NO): NO